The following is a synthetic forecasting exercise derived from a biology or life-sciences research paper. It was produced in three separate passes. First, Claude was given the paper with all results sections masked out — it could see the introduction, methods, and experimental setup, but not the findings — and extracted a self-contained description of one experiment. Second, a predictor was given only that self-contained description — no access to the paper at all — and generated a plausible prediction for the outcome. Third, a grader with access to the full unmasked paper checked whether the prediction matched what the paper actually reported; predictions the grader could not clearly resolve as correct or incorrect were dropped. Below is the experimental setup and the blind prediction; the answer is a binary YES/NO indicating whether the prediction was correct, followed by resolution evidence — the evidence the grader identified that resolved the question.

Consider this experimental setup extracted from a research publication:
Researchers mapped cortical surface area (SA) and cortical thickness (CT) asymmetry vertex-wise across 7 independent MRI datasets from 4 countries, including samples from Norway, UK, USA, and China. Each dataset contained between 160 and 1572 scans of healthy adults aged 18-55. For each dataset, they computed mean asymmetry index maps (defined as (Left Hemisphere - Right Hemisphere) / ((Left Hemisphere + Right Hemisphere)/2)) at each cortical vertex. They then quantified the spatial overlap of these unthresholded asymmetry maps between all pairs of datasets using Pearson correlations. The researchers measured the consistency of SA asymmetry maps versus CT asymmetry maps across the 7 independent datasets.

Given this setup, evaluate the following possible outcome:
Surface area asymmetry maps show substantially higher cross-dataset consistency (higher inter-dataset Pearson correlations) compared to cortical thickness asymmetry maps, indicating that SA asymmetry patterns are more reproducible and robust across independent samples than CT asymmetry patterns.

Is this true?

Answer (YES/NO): YES